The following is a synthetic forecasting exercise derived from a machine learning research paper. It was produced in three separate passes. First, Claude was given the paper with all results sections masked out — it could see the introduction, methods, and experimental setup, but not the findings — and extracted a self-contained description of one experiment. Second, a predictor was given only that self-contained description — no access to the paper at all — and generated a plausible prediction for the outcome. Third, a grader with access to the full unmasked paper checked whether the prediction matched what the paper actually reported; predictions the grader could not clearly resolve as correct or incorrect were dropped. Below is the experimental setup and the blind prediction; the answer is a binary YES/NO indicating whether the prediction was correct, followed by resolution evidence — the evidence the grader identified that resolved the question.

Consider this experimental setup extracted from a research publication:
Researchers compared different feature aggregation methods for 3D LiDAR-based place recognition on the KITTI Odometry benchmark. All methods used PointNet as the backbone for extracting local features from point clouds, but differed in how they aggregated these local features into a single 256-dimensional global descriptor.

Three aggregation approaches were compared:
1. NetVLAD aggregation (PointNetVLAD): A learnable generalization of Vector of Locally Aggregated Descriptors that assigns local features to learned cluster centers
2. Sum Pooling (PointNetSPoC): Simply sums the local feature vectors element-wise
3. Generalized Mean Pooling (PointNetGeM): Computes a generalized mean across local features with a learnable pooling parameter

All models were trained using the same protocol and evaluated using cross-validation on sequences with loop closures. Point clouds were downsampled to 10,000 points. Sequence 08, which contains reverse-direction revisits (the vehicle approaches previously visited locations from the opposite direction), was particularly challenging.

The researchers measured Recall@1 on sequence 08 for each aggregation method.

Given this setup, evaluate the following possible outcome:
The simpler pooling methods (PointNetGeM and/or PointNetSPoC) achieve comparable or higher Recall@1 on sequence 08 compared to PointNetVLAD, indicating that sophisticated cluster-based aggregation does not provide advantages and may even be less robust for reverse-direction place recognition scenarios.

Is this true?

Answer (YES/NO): YES